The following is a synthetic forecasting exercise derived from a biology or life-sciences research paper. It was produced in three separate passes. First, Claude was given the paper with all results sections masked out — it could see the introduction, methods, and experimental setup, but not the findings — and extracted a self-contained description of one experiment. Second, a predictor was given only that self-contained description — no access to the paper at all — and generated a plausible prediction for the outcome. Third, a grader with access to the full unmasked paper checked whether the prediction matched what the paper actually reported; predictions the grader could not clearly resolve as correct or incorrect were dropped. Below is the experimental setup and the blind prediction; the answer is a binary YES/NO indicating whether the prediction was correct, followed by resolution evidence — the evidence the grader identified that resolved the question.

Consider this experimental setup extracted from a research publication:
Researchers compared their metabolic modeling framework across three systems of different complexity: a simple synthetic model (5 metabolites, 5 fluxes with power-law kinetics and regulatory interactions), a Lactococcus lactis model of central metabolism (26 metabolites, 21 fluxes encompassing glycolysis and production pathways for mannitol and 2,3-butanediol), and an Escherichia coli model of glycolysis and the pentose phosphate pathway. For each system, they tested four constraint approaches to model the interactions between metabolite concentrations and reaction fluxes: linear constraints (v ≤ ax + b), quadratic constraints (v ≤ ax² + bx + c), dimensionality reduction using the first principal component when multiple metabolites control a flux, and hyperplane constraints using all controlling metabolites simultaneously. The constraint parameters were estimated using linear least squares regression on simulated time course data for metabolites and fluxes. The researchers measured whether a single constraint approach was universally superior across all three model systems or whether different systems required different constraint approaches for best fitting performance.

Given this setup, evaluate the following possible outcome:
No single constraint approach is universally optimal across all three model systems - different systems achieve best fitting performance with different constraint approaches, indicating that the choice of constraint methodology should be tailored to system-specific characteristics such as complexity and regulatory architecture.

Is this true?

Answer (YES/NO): YES